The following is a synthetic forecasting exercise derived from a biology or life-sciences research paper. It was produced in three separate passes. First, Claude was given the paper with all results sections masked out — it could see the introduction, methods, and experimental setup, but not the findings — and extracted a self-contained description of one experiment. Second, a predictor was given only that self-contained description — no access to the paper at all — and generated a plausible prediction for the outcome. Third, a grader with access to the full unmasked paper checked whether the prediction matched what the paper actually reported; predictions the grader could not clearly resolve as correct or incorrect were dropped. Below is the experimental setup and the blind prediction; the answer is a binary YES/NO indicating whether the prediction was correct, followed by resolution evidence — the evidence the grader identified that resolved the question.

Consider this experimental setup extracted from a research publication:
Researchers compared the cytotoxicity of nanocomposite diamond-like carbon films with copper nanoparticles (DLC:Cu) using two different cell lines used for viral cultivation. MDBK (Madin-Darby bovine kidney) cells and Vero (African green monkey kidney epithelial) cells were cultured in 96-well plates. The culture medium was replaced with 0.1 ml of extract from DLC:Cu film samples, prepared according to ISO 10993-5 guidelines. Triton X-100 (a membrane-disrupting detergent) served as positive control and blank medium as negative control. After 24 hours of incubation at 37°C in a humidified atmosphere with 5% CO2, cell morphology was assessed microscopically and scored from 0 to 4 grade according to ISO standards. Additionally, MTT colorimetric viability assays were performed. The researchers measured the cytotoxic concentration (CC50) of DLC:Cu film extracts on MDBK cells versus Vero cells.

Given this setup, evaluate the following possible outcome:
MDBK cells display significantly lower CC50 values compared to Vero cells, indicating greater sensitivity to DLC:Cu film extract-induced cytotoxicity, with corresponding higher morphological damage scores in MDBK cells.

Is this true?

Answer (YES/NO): YES